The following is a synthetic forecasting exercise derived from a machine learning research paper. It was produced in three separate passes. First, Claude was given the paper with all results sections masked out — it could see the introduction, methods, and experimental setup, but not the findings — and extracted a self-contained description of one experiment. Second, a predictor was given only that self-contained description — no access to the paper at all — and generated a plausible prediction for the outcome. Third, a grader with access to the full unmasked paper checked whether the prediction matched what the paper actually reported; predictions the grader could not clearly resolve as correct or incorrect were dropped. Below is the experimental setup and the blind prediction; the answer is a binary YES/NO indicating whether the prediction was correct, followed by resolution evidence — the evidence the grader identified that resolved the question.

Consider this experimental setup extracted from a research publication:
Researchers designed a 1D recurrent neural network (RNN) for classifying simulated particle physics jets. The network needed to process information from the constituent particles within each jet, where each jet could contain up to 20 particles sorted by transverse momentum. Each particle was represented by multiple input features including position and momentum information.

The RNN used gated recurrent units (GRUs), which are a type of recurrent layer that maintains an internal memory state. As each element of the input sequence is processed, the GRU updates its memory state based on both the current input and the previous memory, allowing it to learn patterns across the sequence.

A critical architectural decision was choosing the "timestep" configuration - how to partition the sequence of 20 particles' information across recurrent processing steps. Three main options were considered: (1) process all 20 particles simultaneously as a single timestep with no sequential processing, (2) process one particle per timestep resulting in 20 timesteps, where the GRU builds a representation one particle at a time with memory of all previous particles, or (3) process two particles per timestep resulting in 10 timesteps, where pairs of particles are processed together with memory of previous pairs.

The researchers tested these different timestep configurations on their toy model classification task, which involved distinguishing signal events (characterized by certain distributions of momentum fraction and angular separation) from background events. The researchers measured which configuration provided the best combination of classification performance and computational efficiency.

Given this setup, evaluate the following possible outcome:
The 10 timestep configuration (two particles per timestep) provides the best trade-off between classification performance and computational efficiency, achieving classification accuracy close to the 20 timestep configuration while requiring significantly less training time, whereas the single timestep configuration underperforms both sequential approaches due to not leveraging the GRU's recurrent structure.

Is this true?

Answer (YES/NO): NO